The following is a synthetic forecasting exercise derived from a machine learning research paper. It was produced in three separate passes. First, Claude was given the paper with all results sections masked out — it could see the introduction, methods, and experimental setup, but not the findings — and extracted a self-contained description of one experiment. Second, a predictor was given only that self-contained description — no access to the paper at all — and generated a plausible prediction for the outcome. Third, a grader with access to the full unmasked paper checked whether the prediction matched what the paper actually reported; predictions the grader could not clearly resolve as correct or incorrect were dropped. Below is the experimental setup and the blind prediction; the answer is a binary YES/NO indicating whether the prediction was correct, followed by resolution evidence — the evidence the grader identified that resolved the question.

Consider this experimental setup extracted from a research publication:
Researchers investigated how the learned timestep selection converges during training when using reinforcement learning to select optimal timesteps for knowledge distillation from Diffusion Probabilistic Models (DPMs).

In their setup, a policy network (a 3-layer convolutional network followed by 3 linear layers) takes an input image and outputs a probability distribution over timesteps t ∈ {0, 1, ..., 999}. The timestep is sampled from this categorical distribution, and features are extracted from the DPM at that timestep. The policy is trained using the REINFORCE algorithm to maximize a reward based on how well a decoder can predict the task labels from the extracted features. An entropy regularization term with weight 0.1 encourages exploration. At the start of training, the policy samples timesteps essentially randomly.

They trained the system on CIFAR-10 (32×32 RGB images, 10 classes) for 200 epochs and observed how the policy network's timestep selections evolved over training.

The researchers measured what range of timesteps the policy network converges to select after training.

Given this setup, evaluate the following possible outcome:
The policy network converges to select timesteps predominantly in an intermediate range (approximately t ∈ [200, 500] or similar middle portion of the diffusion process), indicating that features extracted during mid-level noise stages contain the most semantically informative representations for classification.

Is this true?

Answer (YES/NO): NO